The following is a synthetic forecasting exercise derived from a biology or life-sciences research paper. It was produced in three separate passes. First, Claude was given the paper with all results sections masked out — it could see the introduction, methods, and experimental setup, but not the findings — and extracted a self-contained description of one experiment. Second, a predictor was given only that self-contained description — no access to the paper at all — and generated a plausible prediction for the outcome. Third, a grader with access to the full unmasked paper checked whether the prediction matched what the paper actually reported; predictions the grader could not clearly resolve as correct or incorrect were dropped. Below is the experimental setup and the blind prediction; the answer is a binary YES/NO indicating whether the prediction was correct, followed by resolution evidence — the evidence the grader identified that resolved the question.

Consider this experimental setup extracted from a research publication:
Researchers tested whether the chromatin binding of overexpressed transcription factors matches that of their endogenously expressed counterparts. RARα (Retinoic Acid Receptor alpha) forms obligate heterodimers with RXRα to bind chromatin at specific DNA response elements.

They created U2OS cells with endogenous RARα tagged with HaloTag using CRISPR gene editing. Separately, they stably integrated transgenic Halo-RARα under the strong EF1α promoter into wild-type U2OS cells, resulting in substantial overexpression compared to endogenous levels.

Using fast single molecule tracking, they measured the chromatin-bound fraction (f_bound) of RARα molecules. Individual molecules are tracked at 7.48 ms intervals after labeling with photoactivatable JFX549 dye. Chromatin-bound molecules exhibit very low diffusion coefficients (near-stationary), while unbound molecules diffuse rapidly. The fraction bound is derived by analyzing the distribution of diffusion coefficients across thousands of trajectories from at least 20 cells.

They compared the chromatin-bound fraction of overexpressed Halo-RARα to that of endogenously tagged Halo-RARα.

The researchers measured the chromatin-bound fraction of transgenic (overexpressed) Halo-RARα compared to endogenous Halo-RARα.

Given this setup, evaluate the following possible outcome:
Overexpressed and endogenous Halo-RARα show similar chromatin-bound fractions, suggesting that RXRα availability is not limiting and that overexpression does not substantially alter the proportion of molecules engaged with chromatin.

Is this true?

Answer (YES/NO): NO